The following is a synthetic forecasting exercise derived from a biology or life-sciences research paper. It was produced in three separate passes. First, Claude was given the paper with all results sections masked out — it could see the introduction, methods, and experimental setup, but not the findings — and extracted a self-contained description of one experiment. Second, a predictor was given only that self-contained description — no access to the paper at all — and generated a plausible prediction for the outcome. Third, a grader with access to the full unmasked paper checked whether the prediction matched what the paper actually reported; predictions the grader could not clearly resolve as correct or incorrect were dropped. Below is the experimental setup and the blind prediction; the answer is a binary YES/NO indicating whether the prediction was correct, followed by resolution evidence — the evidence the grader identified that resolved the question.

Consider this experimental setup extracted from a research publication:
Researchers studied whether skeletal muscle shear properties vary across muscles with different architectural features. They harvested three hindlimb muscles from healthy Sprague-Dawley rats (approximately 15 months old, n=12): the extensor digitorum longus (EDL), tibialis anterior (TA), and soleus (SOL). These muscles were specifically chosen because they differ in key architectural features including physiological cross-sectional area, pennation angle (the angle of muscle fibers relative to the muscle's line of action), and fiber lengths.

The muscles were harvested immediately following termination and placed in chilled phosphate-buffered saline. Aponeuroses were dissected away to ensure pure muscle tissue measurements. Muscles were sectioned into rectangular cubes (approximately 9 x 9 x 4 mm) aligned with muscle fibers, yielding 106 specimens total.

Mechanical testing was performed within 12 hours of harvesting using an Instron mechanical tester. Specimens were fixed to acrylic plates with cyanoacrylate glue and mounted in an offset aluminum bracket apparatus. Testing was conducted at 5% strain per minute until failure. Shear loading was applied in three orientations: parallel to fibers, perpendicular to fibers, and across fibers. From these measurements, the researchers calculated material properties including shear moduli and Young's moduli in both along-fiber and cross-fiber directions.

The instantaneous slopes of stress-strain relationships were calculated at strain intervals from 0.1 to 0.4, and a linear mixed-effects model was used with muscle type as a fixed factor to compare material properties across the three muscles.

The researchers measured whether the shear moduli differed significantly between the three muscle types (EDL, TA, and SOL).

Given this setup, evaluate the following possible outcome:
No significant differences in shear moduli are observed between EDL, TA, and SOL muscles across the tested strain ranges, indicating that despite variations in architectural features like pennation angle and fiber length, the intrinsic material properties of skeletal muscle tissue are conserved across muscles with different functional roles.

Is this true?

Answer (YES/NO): YES